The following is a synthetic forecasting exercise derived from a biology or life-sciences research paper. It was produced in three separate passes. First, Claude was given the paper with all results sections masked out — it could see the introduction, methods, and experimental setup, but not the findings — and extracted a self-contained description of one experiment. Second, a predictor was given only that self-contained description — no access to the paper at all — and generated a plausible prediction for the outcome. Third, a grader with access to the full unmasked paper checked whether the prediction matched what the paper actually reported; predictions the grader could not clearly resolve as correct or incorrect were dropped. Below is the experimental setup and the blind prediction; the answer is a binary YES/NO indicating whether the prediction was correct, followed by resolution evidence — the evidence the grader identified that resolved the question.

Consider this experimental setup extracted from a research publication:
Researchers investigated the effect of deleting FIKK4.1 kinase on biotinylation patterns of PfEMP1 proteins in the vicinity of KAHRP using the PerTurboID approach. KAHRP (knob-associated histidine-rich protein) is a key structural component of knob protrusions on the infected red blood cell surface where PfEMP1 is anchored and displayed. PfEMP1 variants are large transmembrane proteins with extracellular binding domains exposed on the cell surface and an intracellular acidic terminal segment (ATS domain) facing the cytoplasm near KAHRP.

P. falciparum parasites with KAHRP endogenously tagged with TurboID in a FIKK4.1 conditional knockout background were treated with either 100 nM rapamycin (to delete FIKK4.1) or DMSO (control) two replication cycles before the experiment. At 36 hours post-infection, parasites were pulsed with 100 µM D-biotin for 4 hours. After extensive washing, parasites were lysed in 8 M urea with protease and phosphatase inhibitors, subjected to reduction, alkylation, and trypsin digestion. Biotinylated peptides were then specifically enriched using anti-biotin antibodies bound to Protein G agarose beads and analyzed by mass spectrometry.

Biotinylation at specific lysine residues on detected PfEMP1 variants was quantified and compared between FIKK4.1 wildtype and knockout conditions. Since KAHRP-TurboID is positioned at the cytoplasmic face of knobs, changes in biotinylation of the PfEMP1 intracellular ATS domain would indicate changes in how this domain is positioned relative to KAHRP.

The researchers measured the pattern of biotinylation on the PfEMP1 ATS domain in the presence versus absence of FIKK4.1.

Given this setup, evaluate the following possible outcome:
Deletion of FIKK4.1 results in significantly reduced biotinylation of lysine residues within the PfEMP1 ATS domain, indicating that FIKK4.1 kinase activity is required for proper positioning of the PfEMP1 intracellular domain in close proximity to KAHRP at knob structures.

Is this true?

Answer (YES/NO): NO